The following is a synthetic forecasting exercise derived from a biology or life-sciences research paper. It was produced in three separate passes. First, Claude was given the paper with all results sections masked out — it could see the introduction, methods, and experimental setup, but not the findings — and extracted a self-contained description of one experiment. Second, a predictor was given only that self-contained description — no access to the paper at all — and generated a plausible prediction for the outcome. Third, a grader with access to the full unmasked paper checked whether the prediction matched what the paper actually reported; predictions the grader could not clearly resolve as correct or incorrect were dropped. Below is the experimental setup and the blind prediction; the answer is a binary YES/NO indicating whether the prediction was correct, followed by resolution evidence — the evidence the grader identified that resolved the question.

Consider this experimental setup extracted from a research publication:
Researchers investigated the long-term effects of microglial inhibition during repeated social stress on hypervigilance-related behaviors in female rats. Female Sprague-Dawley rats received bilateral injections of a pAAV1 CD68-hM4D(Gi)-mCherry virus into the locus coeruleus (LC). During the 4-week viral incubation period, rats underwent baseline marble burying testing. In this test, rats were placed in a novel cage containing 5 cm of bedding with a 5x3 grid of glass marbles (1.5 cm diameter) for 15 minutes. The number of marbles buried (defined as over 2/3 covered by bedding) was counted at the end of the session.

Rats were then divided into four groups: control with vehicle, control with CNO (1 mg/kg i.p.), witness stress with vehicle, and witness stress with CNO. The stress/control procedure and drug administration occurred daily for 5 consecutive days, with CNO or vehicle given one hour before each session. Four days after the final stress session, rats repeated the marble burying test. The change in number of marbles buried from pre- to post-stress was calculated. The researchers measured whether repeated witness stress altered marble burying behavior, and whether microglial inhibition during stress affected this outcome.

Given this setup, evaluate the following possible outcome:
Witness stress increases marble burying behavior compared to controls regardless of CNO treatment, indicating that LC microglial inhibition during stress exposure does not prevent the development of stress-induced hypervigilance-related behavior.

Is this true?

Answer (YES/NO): NO